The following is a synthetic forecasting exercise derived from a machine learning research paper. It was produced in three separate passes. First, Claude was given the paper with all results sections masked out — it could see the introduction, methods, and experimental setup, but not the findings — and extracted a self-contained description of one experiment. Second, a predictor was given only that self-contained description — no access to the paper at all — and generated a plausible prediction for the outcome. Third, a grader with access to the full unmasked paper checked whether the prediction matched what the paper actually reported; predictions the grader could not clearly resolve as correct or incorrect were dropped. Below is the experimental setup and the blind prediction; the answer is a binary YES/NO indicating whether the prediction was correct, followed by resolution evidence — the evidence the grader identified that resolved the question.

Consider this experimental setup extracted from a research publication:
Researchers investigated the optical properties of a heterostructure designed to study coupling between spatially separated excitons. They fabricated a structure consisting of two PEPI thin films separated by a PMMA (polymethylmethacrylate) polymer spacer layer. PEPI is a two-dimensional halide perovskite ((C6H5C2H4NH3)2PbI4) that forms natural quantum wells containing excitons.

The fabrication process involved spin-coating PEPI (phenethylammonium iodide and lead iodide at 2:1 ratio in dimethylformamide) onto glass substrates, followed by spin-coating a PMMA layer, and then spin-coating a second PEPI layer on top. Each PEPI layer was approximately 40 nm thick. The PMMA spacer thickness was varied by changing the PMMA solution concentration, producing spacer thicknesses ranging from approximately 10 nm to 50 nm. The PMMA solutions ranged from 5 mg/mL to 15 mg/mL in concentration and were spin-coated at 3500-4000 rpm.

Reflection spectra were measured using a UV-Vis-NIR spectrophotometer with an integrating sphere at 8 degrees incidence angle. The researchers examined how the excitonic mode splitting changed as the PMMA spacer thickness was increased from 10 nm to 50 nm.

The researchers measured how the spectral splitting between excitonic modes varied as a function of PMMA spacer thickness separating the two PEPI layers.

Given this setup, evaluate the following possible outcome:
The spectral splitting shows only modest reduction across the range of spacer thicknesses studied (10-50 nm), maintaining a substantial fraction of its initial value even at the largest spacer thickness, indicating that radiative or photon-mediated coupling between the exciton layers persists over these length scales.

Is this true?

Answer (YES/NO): NO